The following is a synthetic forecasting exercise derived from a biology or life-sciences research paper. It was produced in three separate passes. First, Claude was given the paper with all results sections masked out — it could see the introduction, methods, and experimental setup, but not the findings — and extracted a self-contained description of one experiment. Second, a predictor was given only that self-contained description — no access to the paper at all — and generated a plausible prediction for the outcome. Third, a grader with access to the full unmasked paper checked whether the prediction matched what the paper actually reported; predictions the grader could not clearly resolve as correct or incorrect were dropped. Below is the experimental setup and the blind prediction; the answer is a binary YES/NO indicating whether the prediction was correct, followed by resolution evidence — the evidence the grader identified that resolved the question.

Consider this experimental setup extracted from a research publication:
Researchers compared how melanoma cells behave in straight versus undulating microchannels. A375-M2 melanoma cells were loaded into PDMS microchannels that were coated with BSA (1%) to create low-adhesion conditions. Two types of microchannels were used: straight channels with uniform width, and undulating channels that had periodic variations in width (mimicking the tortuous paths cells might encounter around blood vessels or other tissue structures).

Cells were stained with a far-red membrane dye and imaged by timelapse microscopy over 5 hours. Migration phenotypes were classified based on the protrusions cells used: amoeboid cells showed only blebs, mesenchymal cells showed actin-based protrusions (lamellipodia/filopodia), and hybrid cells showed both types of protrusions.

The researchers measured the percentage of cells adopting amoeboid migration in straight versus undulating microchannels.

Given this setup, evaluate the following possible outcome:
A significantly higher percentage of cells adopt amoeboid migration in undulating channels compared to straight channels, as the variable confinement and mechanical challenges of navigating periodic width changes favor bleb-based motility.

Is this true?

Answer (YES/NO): YES